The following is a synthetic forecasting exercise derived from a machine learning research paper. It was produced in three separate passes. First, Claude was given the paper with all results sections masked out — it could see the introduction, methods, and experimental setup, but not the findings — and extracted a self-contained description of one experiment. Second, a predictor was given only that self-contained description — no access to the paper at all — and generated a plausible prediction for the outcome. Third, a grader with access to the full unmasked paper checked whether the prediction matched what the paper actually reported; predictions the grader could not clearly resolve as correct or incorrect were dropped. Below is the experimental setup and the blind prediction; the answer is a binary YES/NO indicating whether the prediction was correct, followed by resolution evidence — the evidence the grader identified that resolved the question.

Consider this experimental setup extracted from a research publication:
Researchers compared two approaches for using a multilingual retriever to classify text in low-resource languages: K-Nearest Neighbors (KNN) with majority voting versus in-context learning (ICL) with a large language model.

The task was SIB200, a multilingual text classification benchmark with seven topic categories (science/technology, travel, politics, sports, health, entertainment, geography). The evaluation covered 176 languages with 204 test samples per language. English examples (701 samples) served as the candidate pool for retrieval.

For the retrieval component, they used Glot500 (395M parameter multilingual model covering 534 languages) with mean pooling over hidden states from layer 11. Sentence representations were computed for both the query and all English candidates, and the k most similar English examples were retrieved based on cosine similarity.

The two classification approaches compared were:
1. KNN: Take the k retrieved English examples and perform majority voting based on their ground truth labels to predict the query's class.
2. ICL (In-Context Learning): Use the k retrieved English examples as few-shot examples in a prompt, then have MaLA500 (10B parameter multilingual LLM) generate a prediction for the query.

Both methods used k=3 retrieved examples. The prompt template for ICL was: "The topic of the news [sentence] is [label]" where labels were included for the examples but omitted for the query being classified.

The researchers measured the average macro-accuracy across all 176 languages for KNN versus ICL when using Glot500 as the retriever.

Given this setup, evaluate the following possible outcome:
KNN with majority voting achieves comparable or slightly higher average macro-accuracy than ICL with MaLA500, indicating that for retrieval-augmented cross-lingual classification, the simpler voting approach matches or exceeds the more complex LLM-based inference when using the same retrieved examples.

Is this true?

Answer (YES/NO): NO